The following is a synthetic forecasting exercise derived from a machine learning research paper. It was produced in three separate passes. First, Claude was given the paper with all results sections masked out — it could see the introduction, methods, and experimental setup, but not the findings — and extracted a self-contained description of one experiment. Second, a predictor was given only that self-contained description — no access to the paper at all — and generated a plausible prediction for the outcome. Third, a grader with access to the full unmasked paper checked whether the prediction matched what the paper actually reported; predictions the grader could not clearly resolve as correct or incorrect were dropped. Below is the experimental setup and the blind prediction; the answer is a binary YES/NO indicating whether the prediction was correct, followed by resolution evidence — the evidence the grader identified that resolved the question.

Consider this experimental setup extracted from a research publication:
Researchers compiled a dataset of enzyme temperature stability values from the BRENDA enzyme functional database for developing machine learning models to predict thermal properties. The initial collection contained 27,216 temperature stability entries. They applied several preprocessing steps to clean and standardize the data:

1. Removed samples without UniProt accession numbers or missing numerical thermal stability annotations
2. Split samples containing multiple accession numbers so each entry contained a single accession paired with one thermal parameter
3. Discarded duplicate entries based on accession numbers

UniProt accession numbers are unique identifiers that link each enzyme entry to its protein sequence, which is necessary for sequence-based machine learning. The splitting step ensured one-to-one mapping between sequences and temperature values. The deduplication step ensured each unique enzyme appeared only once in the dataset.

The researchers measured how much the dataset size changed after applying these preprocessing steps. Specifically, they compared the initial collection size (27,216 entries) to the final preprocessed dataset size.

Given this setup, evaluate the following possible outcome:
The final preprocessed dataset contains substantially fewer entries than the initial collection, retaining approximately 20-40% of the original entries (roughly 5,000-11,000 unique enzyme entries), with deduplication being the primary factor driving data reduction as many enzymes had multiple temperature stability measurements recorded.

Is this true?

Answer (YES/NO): NO